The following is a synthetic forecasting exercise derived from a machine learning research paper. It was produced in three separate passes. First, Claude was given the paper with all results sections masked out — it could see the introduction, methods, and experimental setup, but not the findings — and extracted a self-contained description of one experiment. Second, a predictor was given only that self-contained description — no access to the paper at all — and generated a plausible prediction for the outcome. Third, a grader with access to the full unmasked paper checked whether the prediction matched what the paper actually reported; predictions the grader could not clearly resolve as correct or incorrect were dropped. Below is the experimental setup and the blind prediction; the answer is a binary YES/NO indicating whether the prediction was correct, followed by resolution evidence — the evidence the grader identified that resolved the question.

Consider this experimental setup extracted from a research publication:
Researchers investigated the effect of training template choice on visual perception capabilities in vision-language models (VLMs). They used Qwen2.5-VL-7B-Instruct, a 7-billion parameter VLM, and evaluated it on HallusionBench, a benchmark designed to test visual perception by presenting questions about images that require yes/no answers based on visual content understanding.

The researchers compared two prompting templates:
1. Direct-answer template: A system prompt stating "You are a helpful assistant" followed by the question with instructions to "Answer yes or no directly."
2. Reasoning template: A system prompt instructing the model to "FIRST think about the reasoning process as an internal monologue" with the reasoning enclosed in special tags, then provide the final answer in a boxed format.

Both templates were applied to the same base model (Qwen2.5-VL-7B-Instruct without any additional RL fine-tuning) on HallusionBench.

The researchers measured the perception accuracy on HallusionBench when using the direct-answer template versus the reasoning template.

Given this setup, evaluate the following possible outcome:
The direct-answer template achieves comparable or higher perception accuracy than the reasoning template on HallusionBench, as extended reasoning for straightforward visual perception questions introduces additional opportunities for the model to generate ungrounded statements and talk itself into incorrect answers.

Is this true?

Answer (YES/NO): YES